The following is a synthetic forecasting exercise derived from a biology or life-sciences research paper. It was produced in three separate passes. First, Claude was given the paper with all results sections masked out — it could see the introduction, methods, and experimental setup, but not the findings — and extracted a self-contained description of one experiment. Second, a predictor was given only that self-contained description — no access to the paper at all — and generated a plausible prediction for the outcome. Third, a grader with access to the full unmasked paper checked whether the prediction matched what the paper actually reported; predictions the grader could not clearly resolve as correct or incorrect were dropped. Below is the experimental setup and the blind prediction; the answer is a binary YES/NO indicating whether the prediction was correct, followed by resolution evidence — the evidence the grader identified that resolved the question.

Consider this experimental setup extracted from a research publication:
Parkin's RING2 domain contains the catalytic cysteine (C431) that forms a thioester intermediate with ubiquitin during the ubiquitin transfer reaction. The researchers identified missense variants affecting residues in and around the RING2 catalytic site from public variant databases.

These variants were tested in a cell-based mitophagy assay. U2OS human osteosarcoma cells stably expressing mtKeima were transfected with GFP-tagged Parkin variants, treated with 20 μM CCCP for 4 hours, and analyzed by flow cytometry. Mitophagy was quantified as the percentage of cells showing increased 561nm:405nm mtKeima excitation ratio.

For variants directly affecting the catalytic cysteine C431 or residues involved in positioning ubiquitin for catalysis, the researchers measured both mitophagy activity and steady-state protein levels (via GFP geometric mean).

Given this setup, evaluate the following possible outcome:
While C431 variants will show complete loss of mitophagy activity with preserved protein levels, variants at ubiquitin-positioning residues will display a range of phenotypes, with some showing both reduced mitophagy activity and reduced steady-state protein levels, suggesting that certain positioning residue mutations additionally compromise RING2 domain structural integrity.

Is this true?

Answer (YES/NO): NO